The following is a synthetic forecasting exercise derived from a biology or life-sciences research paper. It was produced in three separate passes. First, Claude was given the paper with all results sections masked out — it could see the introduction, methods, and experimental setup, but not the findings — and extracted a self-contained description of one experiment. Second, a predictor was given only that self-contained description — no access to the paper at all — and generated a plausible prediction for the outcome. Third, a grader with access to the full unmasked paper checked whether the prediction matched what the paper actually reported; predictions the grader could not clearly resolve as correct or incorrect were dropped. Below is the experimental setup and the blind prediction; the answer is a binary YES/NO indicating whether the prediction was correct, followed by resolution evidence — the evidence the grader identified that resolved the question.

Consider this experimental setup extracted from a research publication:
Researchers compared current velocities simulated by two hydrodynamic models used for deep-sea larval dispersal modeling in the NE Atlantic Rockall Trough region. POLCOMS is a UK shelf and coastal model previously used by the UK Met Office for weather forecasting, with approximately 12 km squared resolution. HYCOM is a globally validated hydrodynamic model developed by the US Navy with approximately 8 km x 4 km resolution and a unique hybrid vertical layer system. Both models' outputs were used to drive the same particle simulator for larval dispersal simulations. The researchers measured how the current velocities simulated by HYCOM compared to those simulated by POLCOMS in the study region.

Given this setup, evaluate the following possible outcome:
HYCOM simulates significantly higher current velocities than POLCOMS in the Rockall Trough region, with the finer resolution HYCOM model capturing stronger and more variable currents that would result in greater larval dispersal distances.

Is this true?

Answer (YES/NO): YES